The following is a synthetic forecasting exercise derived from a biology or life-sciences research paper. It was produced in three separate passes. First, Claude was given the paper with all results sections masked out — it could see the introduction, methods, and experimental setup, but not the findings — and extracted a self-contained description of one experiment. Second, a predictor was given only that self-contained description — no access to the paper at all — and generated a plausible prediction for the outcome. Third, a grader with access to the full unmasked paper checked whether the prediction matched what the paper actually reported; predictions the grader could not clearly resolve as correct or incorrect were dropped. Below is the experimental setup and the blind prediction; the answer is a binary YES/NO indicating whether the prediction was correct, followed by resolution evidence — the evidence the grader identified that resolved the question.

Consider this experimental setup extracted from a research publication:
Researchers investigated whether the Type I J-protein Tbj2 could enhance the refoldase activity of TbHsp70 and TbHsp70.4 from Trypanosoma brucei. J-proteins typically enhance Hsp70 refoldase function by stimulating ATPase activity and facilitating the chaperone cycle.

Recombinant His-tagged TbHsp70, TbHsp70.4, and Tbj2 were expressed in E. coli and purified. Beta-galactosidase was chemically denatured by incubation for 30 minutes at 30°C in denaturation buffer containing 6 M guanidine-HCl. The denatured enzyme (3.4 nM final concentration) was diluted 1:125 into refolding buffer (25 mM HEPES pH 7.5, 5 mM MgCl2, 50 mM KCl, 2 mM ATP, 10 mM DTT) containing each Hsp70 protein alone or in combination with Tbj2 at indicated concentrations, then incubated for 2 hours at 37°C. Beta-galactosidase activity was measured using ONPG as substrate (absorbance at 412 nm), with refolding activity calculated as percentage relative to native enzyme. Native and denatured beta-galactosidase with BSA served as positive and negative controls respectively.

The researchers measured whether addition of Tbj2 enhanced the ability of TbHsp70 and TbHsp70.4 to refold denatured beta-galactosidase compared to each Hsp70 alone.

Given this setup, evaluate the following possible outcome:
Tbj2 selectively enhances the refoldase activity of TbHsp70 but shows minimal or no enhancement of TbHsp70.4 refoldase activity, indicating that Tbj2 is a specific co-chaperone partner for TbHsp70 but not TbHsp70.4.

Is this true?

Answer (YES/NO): NO